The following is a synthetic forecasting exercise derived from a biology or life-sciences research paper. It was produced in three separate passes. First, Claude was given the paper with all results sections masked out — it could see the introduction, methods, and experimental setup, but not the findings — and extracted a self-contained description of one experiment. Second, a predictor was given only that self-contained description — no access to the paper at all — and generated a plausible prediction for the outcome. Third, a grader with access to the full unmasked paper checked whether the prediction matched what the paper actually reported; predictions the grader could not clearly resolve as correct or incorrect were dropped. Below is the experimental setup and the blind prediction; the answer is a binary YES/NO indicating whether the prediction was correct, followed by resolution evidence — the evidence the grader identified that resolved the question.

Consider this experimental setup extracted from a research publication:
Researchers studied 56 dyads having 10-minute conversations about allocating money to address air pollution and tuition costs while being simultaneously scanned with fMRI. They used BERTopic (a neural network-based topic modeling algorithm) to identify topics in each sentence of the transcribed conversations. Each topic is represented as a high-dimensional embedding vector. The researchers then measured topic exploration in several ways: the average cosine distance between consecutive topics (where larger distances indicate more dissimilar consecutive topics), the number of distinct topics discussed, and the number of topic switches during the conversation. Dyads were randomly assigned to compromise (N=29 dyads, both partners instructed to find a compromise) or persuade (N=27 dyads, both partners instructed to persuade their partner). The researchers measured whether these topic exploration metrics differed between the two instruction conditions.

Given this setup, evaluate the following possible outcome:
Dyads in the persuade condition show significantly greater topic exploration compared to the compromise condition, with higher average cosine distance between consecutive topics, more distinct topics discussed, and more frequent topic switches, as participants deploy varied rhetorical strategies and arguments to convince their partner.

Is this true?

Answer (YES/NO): NO